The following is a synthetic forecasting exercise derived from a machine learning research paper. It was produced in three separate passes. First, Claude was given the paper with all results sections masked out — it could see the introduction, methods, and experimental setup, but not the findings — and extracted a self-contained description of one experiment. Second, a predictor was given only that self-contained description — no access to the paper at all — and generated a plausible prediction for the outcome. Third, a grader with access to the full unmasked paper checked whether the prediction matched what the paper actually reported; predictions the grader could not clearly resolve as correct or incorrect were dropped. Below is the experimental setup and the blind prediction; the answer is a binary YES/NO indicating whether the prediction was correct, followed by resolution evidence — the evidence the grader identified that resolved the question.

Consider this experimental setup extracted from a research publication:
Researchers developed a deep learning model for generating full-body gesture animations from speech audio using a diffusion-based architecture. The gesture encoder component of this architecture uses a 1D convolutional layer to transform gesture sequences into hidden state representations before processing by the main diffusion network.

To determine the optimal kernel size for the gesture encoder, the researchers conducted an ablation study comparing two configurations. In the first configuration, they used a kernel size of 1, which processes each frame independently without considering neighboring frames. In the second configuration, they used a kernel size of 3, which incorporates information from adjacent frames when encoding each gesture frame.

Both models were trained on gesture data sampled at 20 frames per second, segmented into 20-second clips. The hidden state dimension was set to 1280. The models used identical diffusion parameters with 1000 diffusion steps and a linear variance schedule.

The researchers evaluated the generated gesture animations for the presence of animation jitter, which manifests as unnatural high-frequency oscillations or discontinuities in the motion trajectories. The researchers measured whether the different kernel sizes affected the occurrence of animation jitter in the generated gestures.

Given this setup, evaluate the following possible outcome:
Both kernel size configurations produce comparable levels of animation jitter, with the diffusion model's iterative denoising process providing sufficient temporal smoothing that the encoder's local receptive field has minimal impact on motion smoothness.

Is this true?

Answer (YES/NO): NO